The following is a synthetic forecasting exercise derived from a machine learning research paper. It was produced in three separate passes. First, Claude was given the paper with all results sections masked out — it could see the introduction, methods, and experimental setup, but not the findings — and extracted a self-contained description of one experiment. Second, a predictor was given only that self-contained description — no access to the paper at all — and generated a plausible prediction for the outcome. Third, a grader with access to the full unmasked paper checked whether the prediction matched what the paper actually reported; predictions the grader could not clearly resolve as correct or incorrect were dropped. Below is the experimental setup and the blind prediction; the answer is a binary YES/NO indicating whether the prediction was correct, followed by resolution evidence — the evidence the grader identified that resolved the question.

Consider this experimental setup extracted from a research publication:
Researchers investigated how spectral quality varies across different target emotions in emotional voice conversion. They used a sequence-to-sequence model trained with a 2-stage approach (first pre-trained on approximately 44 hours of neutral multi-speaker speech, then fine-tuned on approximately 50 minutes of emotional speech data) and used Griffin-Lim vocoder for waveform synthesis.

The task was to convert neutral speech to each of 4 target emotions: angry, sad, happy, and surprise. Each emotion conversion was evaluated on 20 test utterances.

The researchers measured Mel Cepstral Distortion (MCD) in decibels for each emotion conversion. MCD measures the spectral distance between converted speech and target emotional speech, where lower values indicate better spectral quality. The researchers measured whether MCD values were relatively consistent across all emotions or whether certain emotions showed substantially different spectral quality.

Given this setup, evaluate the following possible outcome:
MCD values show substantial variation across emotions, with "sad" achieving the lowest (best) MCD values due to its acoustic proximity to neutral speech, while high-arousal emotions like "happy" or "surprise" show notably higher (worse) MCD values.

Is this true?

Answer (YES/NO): NO